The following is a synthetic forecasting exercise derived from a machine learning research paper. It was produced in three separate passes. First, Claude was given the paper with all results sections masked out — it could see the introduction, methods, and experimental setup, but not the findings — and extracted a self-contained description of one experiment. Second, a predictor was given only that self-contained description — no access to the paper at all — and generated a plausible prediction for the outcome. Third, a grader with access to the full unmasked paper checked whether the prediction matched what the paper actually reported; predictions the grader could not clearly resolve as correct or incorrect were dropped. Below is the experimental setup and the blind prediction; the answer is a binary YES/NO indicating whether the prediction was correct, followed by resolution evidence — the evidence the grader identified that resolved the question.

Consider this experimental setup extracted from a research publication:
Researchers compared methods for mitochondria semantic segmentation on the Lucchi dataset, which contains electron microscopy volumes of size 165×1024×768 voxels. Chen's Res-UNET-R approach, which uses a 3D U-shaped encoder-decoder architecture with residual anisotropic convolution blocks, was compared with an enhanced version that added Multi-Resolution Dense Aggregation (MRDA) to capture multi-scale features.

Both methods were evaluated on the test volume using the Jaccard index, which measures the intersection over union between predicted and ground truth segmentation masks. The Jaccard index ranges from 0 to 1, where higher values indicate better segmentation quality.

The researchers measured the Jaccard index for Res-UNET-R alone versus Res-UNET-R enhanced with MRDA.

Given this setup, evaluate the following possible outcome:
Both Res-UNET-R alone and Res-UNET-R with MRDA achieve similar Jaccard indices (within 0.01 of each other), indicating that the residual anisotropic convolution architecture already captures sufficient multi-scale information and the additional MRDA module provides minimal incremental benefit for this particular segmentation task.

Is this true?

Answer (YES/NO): YES